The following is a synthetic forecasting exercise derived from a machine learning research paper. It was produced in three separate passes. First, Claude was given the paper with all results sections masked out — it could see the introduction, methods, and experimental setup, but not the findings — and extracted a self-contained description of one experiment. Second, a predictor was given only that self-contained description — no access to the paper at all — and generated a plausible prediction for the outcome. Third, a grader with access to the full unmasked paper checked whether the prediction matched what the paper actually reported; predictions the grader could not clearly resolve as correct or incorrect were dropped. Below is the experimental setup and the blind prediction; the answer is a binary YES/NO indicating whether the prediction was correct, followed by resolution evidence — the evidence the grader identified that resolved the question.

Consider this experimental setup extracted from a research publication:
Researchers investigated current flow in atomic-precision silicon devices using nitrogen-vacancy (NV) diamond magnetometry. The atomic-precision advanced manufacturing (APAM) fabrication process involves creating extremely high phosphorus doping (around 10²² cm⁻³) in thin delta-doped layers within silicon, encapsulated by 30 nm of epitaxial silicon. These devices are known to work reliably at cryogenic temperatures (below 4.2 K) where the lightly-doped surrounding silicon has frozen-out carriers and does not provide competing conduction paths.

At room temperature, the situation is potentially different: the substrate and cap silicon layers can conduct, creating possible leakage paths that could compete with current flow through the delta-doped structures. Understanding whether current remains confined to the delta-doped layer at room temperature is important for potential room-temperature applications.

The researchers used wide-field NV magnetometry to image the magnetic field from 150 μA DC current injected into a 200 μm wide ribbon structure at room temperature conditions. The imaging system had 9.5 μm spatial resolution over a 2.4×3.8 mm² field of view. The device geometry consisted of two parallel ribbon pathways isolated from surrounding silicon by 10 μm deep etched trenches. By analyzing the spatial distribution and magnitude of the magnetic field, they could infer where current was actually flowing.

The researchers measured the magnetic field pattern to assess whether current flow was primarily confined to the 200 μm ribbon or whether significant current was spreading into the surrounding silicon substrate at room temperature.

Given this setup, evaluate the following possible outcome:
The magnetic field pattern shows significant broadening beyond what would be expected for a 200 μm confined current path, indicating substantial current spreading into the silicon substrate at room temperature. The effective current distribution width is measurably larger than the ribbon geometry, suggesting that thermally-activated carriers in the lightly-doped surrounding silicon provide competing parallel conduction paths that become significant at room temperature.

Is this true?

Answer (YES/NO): NO